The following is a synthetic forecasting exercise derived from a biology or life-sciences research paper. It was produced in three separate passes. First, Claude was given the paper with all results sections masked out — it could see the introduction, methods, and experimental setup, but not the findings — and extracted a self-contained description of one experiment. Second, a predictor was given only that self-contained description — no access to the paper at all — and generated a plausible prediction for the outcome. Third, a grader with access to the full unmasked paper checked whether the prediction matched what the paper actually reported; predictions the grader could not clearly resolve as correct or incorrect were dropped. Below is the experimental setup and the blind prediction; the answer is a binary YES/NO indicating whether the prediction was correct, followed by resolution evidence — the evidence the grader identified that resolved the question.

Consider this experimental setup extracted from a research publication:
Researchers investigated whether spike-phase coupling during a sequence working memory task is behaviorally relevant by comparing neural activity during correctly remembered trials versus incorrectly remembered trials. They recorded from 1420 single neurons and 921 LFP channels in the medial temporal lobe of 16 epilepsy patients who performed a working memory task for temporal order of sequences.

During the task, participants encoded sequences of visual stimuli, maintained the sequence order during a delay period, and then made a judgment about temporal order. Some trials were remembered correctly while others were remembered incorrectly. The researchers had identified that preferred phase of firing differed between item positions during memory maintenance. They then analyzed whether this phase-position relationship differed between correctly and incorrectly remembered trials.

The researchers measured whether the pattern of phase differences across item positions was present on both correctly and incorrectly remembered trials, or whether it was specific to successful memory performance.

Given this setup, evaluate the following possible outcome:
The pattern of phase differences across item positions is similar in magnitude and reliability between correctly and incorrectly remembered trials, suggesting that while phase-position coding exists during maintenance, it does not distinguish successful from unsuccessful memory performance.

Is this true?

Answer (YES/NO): NO